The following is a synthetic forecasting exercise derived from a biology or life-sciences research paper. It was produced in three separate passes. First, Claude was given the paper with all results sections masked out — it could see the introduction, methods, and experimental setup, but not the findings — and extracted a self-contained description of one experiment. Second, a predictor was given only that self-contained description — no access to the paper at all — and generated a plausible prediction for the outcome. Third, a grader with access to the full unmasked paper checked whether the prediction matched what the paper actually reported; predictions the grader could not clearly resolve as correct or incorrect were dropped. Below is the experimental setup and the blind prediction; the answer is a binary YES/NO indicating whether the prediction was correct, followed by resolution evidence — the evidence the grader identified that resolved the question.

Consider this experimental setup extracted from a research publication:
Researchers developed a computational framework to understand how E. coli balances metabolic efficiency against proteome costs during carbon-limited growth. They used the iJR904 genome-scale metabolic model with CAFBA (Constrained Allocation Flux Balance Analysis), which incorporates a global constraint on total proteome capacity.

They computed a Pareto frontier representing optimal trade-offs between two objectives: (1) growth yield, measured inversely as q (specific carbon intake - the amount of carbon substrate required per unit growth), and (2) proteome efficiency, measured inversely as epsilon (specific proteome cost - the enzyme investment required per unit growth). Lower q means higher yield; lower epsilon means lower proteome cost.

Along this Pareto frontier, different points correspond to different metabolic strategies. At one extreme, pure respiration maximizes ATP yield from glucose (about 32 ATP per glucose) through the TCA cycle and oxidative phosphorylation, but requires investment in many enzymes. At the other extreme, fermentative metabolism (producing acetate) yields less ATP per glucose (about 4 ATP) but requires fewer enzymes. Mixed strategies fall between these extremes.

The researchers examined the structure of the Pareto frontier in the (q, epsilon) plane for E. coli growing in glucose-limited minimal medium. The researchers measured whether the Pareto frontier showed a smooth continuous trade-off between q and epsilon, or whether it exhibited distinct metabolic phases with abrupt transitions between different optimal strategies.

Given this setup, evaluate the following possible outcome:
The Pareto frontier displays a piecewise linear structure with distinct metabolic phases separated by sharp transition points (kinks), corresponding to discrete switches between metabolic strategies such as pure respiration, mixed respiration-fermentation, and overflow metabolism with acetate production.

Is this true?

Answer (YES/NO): YES